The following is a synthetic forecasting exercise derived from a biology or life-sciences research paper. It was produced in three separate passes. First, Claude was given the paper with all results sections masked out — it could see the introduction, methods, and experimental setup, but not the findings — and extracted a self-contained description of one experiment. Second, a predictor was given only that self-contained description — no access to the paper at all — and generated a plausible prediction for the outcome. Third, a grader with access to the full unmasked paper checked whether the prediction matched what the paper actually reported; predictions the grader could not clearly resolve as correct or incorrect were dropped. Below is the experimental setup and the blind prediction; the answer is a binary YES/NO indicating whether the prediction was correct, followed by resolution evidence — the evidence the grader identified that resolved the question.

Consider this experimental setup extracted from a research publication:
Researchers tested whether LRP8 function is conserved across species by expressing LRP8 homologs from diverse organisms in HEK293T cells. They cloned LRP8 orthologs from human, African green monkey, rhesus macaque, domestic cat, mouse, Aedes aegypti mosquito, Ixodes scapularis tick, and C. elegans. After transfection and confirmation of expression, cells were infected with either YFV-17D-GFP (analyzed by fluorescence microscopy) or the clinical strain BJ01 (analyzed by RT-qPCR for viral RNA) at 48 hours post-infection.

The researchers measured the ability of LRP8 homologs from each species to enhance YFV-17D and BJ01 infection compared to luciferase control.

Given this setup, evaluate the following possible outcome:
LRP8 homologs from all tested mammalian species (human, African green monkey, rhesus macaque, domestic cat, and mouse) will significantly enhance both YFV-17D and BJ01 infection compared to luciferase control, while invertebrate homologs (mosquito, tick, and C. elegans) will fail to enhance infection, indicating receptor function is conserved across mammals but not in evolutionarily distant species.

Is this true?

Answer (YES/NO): NO